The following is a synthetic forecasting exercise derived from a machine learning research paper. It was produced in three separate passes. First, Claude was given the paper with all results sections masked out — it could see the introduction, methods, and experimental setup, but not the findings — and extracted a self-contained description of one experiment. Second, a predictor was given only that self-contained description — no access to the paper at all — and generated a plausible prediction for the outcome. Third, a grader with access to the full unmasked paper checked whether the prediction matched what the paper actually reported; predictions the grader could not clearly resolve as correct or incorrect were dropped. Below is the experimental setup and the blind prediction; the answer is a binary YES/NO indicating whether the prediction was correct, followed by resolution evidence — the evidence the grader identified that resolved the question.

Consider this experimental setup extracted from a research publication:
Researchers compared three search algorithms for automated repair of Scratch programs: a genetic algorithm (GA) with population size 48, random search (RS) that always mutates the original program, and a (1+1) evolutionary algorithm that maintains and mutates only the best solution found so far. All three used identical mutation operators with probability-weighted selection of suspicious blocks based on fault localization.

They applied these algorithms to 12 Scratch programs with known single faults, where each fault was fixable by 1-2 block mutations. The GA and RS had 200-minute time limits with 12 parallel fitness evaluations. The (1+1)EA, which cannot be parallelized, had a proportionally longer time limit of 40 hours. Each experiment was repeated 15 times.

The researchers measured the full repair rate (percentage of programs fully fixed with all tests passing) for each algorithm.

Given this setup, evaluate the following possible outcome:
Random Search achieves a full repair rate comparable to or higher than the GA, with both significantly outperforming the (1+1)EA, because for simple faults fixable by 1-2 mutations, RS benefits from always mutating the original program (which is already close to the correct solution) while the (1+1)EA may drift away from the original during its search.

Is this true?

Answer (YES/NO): NO